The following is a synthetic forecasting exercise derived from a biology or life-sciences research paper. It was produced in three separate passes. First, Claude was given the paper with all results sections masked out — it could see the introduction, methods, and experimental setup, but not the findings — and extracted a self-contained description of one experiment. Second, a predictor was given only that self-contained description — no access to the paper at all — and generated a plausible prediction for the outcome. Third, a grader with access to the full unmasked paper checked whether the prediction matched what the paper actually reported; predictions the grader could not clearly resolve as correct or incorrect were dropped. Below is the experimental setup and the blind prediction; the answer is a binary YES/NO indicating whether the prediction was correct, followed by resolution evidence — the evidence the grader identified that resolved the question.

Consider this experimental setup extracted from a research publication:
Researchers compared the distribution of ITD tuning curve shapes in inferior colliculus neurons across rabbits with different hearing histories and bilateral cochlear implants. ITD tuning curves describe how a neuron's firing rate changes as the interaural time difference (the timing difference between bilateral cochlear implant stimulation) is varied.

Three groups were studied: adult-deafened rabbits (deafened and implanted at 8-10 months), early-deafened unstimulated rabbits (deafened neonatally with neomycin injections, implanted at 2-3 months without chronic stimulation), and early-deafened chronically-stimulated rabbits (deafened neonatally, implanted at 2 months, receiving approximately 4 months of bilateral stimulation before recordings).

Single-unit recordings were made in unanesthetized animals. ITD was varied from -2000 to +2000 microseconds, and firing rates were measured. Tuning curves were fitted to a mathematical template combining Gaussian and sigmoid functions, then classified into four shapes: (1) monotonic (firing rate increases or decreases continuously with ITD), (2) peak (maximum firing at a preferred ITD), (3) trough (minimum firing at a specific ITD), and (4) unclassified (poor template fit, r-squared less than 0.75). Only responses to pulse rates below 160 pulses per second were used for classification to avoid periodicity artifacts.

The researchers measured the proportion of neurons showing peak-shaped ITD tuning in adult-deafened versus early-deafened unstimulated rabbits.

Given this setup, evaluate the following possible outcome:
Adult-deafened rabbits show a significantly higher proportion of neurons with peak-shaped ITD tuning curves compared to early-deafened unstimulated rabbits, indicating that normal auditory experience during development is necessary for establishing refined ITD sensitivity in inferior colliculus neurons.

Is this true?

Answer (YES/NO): NO